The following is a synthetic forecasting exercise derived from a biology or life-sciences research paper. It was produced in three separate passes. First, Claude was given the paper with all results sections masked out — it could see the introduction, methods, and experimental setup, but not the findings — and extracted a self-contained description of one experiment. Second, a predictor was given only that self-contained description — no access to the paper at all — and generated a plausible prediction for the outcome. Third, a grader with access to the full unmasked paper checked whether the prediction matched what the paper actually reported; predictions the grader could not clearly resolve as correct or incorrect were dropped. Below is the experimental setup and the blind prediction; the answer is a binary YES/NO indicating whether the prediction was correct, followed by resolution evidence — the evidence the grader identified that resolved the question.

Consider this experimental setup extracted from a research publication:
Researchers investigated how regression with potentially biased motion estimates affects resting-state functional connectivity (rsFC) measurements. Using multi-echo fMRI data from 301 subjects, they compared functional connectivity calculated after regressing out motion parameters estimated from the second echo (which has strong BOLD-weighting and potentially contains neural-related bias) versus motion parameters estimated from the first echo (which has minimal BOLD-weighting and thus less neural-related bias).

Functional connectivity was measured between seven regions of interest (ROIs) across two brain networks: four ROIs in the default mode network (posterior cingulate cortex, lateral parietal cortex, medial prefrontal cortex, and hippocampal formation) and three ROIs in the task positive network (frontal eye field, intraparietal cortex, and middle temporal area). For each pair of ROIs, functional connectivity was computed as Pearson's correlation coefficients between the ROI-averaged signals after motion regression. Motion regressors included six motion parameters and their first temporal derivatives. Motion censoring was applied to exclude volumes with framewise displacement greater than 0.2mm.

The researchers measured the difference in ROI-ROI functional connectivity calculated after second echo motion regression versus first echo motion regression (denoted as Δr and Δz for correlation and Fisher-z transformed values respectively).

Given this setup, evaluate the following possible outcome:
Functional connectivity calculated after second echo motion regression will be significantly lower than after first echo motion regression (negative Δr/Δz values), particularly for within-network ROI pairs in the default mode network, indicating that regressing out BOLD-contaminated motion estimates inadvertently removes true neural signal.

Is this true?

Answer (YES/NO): NO